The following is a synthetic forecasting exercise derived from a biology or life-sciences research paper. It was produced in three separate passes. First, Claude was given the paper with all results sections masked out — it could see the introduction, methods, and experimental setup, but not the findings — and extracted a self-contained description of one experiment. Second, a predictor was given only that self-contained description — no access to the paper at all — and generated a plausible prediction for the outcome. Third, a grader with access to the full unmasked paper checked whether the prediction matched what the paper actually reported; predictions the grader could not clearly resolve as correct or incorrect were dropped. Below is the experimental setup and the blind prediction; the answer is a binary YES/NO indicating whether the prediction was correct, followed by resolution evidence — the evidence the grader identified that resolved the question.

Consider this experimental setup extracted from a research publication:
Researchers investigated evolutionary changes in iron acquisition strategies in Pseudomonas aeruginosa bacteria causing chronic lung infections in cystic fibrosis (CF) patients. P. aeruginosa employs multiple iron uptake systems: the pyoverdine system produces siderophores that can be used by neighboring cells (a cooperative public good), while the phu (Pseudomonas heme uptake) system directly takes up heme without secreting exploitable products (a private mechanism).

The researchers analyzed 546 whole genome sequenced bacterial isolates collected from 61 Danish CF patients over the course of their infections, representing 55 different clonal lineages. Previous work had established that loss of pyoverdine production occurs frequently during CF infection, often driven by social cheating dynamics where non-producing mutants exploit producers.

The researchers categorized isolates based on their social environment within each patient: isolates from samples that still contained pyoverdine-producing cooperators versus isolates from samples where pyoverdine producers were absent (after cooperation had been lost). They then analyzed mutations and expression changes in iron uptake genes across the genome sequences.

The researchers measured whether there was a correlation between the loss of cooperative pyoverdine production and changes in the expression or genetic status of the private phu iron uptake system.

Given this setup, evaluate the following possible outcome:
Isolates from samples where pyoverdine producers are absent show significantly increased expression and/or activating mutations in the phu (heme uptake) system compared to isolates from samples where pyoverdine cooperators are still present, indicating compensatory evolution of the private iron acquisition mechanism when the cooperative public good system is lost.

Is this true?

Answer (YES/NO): YES